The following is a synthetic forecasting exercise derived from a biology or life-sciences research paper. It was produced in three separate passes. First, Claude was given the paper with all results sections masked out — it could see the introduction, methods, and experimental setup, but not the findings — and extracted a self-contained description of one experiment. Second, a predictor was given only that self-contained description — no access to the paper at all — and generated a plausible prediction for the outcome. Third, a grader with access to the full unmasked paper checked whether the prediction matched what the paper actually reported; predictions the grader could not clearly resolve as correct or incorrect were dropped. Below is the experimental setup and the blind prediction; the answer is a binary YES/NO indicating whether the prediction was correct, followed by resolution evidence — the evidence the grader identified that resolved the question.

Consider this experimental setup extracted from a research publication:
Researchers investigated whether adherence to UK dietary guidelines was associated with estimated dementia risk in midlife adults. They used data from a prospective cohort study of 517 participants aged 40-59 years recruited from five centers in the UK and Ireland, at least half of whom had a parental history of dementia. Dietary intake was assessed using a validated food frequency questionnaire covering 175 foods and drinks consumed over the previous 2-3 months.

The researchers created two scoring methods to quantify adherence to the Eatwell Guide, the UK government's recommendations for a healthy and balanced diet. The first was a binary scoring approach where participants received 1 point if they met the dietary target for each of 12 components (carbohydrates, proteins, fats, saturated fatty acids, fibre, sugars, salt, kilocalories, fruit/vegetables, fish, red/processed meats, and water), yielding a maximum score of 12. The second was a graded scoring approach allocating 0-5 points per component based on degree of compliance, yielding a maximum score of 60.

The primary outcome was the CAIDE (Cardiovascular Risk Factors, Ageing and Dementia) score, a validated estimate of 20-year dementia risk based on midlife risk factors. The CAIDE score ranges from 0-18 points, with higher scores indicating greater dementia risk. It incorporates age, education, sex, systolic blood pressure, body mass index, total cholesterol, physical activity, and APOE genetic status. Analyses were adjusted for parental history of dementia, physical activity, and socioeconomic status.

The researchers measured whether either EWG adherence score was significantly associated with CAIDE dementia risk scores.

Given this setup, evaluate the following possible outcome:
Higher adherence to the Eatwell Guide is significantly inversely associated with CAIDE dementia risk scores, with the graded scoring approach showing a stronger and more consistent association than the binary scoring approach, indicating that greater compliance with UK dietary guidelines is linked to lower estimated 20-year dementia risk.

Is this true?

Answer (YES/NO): NO